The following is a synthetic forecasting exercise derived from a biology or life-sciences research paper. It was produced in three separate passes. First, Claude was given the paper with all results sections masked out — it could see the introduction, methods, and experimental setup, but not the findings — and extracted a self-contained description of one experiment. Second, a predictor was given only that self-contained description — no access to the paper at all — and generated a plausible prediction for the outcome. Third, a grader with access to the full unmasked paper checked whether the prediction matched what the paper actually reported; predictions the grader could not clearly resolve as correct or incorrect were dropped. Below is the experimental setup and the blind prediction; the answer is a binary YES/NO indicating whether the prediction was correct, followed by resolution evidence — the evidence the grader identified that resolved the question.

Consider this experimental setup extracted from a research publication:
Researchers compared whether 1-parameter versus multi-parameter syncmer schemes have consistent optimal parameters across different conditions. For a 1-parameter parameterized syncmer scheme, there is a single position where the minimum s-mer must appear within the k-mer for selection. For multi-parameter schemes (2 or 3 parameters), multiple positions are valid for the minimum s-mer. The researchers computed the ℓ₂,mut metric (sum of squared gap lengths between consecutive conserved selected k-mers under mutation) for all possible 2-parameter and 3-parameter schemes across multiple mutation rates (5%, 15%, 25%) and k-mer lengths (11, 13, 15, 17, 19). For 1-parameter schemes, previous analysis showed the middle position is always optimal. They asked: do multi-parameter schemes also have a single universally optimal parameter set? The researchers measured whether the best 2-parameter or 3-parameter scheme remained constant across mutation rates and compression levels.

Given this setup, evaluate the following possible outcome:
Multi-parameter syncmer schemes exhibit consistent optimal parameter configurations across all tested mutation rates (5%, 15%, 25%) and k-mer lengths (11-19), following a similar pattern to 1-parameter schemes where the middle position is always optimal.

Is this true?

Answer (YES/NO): NO